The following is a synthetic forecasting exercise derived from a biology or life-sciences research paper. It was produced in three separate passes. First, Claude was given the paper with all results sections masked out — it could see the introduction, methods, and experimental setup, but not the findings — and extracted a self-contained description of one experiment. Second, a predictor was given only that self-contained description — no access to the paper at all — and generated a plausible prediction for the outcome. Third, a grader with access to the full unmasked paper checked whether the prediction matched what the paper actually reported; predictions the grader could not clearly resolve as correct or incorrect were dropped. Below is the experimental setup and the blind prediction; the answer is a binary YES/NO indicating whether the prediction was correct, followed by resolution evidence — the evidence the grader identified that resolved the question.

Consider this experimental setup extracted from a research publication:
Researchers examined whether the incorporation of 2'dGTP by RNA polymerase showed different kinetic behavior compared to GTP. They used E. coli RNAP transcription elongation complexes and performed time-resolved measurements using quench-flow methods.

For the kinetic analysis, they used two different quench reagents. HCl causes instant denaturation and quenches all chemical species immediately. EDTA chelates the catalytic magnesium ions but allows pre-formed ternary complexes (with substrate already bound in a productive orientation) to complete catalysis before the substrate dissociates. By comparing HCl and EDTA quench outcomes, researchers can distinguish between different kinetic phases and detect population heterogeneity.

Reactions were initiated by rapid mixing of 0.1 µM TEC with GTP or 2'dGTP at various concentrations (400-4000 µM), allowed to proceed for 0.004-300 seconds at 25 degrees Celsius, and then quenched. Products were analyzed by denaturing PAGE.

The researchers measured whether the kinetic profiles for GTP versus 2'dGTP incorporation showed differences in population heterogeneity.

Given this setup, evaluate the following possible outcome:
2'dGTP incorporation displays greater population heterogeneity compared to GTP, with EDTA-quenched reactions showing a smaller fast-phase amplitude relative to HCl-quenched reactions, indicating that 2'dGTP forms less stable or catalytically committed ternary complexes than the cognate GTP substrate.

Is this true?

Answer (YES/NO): YES